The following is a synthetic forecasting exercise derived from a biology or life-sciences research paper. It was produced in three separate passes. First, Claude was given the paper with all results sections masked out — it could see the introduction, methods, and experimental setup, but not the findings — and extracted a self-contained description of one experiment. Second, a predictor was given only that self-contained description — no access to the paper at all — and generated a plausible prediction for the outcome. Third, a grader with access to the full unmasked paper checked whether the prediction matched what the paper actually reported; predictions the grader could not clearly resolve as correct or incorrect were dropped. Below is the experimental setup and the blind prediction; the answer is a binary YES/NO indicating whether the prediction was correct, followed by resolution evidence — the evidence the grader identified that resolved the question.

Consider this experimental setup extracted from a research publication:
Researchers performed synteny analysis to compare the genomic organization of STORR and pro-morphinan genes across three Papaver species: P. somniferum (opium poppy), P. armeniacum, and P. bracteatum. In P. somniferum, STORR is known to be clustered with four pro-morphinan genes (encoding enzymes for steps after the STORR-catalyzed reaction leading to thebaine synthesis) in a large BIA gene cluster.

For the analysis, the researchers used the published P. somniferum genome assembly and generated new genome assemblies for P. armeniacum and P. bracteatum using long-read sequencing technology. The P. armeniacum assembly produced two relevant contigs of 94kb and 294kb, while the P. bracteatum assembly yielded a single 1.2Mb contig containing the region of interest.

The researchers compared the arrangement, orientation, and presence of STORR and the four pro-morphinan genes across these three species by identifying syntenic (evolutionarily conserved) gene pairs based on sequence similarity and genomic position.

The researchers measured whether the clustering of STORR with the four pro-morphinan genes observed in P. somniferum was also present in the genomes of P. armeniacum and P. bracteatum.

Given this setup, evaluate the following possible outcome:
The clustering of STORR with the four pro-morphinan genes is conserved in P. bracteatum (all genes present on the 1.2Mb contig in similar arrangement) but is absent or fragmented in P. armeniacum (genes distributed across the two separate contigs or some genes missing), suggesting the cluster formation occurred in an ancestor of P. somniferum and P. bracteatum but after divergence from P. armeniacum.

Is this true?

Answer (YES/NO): YES